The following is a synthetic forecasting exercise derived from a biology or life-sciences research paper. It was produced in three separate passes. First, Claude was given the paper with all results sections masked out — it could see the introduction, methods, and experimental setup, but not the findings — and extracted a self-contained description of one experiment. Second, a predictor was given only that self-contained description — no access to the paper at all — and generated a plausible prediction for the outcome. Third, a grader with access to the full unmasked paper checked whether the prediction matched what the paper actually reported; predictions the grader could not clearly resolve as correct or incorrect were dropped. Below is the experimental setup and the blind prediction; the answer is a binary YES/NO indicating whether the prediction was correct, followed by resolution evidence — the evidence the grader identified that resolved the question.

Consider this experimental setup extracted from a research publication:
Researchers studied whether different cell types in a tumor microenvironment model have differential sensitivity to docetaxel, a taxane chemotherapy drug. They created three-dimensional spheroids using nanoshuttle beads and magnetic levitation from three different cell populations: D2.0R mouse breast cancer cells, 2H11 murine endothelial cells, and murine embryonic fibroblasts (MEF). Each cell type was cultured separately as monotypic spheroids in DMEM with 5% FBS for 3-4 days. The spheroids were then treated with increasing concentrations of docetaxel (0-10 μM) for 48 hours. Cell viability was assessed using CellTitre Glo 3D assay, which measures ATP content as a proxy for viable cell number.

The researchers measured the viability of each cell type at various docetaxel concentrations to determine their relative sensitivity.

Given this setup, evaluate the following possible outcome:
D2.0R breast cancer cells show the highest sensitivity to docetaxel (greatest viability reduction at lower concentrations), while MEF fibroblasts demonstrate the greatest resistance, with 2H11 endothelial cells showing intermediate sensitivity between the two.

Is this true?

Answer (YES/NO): NO